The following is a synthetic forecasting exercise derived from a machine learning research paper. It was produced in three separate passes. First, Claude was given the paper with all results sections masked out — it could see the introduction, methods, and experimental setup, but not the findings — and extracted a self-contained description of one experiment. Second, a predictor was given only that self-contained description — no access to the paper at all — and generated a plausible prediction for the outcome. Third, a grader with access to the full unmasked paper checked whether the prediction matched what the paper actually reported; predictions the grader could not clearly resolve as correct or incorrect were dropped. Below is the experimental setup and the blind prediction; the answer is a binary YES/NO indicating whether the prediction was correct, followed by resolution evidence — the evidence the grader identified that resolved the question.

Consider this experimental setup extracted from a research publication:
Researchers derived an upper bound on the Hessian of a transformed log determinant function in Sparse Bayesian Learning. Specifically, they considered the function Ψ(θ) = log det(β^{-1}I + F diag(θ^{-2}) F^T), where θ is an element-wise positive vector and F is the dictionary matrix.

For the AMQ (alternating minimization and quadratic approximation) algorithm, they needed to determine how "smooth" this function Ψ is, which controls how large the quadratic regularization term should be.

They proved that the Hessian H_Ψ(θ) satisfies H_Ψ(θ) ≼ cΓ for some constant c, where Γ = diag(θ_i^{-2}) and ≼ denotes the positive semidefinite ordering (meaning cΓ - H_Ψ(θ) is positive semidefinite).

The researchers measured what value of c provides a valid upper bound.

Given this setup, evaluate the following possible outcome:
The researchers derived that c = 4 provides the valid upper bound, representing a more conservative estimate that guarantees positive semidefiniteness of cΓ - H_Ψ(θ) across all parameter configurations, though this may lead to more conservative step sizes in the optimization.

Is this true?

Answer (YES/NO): NO